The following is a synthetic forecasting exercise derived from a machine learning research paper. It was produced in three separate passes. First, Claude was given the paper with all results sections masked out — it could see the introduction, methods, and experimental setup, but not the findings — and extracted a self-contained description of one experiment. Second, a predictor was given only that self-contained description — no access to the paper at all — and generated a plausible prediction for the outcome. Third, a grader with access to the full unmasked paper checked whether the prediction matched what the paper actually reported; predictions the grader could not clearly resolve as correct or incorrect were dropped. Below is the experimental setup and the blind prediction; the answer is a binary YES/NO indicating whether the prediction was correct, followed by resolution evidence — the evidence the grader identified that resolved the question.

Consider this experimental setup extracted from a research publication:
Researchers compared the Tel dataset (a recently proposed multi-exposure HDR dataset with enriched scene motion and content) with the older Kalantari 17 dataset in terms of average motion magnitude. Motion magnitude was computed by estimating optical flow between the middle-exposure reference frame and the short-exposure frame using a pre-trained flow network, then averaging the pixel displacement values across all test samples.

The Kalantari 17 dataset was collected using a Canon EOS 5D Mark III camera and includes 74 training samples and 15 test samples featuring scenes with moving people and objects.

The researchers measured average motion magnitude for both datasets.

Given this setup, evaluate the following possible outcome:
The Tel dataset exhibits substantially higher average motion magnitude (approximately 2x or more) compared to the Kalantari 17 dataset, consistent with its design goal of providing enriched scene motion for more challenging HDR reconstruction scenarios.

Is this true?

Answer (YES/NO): NO